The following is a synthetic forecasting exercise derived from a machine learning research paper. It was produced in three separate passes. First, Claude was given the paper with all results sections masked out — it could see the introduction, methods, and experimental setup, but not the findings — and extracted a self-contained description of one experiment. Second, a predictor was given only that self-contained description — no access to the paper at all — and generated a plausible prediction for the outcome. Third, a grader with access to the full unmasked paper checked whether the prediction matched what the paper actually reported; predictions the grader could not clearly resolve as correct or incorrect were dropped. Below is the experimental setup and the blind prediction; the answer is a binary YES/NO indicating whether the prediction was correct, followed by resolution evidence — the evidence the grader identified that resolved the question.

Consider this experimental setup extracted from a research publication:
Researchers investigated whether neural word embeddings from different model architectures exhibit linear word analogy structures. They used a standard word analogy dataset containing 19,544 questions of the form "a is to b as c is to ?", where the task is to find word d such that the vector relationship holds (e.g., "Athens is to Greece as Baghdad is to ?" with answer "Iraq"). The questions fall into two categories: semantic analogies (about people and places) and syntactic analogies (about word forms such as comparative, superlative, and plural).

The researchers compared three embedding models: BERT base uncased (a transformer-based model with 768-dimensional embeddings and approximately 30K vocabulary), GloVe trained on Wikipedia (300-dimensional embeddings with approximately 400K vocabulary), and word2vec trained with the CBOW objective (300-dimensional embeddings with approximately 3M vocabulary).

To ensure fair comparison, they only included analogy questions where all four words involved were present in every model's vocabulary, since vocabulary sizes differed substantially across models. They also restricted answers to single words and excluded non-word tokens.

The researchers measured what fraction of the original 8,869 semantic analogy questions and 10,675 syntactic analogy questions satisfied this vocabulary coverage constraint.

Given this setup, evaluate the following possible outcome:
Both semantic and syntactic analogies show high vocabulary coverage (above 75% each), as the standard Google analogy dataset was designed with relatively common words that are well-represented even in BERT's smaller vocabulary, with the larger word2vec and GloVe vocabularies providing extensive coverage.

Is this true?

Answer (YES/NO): NO